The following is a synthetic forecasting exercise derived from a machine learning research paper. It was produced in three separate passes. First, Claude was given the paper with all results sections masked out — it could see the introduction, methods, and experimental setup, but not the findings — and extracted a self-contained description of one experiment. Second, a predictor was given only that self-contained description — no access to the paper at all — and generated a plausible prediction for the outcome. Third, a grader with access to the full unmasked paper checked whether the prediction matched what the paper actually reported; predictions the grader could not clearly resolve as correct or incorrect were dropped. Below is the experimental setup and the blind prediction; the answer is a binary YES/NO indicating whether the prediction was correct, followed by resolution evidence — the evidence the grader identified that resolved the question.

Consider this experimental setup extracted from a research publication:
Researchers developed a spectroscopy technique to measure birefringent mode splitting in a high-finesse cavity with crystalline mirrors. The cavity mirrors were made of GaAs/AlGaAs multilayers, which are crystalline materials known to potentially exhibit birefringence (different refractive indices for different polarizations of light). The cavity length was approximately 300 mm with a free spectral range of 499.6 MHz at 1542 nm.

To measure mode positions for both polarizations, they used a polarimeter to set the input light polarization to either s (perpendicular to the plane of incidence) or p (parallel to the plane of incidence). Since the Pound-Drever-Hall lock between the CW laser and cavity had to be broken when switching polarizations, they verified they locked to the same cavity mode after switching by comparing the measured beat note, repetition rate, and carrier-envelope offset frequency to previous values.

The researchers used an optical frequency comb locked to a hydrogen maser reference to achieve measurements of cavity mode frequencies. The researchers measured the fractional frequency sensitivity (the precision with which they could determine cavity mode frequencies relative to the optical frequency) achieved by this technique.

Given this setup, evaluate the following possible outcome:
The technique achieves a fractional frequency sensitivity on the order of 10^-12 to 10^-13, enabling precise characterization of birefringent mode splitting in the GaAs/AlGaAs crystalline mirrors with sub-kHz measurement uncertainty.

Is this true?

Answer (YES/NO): NO